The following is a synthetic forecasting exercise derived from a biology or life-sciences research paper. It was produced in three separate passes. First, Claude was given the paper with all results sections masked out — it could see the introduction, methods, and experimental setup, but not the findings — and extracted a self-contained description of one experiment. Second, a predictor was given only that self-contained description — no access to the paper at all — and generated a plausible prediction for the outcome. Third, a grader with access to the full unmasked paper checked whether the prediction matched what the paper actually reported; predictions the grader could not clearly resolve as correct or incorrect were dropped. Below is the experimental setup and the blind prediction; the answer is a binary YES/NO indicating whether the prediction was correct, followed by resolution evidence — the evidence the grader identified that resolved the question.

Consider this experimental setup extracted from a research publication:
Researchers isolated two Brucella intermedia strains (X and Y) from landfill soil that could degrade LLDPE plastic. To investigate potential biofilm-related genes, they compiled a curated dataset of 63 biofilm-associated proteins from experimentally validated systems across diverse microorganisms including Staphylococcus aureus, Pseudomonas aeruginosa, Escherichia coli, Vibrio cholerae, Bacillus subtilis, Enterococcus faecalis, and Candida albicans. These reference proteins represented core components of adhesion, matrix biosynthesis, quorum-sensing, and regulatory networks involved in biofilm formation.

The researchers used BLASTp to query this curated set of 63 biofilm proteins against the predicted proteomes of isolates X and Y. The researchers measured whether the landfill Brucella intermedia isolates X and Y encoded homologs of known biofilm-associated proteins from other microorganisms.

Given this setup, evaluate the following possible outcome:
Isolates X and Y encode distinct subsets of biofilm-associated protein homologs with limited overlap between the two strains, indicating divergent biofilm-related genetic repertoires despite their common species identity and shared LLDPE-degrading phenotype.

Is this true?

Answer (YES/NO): NO